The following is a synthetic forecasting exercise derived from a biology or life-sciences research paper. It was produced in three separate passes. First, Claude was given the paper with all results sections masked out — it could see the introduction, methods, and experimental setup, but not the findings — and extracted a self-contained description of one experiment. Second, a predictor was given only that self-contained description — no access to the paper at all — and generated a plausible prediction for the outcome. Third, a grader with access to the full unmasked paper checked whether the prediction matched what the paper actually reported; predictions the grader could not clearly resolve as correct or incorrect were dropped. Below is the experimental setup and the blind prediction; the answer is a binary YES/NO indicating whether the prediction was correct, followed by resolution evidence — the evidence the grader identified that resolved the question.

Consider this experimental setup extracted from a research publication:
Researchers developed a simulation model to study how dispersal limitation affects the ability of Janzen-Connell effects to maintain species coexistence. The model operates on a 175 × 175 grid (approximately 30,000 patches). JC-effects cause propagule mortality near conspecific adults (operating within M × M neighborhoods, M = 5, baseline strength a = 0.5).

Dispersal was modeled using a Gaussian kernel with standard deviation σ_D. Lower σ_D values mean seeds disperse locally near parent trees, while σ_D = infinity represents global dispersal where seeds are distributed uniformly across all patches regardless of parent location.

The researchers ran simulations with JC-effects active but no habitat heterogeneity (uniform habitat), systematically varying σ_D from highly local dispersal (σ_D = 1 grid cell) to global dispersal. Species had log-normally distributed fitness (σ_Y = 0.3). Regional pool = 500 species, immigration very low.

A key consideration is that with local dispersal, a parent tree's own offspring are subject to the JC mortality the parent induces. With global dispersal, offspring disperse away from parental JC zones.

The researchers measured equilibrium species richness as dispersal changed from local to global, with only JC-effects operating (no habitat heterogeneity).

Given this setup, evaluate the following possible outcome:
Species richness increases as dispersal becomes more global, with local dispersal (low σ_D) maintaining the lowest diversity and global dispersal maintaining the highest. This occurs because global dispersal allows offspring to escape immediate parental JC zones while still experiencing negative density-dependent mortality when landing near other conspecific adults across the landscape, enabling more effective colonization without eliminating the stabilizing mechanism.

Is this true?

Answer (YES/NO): YES